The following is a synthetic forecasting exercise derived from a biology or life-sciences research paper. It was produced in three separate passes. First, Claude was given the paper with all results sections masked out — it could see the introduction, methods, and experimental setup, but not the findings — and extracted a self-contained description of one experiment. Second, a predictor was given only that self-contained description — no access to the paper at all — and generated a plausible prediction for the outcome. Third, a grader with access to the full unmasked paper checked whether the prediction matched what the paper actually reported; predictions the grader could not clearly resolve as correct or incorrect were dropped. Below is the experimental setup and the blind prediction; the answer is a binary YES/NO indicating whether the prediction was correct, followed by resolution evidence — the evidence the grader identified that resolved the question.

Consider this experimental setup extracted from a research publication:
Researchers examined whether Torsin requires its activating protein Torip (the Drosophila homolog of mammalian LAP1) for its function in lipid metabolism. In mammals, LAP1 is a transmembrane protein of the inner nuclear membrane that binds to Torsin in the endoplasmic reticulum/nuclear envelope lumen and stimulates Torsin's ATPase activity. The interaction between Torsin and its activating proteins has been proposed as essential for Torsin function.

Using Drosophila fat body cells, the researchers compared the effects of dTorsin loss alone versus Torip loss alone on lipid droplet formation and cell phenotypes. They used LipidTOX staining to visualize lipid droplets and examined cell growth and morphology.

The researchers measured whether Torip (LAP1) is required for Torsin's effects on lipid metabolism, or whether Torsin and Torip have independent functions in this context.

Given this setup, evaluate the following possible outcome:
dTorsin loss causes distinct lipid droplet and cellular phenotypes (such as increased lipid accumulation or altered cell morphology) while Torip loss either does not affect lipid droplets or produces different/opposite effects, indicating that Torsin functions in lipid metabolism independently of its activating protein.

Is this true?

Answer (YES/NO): NO